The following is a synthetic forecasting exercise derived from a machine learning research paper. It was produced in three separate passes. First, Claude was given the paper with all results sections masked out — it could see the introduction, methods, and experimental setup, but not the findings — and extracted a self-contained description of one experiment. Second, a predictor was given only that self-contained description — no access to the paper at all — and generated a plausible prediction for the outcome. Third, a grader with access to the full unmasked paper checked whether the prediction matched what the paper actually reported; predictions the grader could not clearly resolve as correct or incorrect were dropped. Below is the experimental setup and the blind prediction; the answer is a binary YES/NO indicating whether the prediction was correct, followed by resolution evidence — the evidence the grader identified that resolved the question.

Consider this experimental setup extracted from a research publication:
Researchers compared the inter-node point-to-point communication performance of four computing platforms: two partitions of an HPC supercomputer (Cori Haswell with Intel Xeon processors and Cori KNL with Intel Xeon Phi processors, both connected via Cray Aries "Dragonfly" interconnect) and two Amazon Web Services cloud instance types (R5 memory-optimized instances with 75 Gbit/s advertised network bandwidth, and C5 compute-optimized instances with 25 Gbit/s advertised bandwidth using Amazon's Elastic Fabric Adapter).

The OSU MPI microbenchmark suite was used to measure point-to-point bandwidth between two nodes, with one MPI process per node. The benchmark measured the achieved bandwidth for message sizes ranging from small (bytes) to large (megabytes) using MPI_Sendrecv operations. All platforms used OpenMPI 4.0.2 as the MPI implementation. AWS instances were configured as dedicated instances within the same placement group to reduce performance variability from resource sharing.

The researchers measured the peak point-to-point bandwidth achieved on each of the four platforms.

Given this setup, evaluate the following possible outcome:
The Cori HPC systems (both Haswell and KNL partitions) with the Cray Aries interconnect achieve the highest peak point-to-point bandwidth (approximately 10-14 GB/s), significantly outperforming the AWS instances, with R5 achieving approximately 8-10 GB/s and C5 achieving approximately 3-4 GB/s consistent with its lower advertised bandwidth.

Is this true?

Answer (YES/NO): NO